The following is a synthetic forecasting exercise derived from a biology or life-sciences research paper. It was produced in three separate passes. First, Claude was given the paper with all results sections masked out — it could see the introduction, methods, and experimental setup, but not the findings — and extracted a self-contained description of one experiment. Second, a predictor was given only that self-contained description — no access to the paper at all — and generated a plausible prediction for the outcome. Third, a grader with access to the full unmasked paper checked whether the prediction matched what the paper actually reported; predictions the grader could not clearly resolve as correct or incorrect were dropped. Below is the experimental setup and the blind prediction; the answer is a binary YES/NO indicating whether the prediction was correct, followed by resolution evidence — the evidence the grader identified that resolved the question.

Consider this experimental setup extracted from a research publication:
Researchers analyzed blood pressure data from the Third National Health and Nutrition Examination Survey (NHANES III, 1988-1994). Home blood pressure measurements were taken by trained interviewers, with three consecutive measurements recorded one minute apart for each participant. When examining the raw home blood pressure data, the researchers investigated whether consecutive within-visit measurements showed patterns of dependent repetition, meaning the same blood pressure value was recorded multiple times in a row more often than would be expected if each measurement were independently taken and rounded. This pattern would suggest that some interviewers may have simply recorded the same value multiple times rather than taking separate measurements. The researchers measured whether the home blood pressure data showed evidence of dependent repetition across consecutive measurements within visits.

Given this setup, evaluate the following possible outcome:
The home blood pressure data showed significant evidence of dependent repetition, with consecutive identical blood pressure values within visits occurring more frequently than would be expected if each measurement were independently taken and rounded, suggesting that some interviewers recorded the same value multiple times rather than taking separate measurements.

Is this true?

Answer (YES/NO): YES